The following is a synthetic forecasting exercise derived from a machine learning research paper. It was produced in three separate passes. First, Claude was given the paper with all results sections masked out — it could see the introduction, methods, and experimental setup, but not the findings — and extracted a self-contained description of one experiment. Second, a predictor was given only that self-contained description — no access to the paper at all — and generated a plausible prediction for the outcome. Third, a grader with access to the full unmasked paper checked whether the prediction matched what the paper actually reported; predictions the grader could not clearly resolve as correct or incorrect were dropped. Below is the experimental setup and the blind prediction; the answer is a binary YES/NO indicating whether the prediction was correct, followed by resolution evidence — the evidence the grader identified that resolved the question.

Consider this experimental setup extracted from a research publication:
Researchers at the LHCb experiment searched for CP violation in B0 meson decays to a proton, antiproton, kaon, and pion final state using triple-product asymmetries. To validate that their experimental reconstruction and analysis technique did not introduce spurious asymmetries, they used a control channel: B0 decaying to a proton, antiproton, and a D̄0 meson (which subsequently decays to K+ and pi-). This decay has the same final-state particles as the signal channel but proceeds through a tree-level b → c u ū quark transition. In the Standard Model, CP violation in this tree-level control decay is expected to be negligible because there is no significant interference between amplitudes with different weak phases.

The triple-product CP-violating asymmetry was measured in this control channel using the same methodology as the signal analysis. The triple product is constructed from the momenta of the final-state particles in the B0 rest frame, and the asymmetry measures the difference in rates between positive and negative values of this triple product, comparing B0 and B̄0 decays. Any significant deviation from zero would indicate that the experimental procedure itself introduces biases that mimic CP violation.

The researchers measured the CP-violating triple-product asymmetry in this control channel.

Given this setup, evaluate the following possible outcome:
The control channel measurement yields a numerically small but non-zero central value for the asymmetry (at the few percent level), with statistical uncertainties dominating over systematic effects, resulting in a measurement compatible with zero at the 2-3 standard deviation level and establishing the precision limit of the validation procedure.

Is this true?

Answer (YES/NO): NO